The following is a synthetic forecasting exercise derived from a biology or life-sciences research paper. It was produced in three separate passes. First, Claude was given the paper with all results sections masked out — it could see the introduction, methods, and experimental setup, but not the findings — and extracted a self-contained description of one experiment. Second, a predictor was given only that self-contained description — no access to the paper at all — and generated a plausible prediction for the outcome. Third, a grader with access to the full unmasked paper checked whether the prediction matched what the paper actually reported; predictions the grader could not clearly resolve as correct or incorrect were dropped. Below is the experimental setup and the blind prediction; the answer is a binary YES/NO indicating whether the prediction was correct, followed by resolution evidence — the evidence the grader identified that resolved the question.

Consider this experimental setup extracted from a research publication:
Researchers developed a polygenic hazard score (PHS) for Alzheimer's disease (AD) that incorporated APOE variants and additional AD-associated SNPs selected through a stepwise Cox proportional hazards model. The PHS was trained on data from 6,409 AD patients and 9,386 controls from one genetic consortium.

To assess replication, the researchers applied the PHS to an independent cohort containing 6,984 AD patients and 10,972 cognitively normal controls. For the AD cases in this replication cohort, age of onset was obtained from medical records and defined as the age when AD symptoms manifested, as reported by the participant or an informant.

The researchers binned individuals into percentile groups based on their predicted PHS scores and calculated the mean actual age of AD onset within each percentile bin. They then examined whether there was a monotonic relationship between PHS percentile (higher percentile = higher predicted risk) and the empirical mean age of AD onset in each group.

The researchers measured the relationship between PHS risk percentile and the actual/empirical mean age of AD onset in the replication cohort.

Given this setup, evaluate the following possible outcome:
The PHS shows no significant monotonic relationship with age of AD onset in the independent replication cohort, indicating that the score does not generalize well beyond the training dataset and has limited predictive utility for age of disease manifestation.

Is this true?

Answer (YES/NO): NO